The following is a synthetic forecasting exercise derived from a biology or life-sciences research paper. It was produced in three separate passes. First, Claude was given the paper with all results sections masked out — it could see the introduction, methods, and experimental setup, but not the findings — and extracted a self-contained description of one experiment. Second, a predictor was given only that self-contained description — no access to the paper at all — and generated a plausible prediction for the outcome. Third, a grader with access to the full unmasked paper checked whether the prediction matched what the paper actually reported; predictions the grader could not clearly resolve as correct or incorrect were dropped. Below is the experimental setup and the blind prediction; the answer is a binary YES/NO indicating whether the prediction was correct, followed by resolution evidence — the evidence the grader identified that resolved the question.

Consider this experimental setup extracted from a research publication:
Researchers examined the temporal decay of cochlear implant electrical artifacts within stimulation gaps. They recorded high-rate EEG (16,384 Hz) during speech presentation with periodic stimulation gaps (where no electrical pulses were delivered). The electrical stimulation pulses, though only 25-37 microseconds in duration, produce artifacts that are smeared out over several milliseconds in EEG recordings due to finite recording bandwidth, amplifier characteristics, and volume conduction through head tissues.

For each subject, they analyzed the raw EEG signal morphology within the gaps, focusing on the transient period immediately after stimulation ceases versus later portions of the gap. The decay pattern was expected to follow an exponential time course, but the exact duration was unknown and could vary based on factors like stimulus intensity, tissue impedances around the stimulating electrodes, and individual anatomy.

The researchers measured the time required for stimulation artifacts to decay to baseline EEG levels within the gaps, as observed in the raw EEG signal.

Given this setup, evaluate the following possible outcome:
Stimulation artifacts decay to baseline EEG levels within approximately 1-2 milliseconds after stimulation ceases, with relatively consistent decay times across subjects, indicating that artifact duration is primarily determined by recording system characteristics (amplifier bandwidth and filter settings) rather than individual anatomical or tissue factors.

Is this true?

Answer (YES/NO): NO